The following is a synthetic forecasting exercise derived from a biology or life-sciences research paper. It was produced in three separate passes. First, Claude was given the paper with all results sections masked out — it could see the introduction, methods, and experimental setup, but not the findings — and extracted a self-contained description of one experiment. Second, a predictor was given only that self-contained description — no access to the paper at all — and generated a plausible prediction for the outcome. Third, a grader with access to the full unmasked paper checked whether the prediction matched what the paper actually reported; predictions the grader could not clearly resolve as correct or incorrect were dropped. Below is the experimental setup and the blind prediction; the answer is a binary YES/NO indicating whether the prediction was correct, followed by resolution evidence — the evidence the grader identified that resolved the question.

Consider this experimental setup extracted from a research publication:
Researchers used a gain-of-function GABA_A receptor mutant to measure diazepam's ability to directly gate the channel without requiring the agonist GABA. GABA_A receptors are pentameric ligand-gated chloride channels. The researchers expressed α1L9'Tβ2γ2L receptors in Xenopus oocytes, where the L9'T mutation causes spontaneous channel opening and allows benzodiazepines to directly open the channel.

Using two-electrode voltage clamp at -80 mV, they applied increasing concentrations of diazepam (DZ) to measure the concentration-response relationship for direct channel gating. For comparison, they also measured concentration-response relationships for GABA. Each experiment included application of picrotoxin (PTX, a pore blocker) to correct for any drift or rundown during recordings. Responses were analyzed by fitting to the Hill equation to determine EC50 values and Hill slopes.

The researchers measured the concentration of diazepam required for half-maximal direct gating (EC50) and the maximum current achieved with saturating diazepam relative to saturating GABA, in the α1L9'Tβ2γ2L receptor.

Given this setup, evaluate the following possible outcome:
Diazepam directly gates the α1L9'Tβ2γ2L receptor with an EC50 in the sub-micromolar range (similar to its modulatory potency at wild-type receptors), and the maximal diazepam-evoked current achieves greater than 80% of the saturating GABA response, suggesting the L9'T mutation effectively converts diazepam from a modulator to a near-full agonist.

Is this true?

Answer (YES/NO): NO